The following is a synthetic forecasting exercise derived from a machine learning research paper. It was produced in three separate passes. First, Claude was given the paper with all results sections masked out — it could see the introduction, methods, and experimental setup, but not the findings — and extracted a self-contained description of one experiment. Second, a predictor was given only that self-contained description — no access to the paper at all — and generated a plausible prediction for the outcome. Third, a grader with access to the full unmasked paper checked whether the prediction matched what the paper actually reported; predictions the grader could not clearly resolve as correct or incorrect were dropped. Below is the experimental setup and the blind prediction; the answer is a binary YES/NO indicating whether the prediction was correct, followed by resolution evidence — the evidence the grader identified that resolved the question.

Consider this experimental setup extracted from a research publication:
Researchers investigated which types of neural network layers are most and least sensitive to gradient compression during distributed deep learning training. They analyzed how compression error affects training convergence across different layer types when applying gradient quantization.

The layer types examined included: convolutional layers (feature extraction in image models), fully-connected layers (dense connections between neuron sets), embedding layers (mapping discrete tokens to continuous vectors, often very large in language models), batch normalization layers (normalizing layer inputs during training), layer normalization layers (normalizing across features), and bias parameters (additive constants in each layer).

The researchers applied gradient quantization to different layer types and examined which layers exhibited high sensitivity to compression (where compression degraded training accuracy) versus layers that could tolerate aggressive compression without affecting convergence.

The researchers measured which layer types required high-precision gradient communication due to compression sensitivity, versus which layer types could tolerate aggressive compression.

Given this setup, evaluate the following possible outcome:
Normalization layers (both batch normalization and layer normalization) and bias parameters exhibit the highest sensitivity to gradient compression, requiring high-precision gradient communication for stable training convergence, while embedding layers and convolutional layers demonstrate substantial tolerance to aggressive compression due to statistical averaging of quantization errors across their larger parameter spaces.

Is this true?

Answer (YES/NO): NO